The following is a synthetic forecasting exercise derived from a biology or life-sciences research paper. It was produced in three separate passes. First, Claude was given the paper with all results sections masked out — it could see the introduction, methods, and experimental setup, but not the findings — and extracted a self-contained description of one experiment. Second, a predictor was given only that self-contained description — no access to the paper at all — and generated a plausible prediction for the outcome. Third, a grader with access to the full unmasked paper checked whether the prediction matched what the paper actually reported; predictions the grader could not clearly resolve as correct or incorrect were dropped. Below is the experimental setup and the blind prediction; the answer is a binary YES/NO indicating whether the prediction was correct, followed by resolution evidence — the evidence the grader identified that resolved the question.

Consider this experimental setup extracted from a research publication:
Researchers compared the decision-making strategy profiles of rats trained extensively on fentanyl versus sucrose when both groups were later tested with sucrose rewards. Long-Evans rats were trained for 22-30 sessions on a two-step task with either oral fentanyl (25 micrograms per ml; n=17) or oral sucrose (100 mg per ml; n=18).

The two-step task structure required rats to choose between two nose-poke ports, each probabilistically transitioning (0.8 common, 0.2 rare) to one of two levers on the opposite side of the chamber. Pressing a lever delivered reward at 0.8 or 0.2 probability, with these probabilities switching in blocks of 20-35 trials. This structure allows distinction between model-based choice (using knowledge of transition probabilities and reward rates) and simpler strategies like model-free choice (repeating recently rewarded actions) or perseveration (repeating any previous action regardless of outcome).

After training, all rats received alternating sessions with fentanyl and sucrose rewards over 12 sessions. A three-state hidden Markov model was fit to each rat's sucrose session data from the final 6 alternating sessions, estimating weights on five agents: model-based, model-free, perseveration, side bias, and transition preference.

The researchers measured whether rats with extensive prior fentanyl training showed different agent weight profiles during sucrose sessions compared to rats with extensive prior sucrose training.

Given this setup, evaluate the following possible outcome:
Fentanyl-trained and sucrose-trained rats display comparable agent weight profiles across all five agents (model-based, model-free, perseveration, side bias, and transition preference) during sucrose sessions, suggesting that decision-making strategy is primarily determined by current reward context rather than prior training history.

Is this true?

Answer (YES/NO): NO